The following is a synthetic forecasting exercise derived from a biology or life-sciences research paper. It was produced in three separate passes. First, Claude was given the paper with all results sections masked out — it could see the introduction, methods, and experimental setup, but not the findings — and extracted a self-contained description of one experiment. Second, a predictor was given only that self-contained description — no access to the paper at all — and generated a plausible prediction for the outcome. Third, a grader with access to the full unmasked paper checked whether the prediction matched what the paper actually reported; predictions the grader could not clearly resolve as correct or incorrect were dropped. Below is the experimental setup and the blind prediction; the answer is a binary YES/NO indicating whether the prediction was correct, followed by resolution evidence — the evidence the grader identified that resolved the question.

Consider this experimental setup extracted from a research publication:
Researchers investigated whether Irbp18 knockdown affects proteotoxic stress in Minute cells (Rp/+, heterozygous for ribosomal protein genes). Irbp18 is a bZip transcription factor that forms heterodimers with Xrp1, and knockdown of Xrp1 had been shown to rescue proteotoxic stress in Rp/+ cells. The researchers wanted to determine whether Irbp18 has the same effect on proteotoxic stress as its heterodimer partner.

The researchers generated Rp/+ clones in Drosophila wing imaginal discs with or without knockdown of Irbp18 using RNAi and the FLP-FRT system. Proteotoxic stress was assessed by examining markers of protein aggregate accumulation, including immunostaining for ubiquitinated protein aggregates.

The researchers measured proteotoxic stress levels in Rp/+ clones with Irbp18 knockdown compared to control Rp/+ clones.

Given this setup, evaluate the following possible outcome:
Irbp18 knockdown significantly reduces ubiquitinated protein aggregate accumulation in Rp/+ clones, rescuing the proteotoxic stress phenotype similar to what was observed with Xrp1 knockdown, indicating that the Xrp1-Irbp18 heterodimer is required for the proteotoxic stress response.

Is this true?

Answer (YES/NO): YES